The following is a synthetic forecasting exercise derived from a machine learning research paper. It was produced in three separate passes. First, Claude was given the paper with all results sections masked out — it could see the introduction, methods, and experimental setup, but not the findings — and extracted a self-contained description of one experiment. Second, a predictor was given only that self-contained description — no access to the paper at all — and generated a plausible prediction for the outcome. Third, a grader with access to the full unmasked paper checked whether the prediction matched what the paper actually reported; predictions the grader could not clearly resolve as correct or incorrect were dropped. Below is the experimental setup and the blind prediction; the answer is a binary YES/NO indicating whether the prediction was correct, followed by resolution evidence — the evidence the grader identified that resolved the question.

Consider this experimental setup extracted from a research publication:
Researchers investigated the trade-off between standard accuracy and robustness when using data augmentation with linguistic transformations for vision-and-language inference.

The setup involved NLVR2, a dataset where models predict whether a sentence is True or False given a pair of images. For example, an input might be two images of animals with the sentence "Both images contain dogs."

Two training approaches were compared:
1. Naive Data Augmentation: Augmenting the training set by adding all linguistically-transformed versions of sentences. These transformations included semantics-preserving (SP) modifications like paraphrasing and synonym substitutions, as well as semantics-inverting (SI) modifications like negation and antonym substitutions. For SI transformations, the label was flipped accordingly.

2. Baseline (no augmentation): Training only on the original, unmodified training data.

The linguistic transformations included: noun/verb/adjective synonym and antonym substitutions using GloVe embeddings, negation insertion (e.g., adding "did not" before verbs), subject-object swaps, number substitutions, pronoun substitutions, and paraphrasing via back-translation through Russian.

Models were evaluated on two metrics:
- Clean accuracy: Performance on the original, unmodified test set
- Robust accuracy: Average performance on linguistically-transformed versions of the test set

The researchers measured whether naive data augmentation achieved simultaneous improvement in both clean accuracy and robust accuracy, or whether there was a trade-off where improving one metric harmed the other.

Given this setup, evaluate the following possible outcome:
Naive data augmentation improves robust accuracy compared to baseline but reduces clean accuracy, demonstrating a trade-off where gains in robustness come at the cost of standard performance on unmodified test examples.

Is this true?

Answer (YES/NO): YES